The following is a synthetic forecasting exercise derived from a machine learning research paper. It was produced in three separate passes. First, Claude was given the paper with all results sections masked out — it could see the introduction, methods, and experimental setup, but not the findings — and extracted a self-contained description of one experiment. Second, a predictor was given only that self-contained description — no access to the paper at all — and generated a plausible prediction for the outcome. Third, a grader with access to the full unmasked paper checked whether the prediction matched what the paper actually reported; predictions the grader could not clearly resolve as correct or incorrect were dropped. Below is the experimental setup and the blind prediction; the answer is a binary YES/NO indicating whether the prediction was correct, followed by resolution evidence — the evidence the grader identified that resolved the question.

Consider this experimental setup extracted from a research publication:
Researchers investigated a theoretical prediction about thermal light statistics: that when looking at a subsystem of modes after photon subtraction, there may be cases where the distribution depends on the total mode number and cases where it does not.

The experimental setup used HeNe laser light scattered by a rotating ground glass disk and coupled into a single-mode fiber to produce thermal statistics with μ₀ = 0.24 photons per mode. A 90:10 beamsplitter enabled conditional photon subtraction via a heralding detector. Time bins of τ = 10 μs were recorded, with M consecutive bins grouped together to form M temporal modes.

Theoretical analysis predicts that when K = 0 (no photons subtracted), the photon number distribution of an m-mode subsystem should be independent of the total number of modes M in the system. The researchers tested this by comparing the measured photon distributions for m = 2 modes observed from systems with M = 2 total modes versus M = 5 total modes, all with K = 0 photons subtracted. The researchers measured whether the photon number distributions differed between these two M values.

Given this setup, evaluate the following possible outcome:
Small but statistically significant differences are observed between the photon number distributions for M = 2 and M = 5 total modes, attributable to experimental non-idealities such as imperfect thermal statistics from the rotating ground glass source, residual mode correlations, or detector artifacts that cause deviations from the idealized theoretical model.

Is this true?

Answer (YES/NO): NO